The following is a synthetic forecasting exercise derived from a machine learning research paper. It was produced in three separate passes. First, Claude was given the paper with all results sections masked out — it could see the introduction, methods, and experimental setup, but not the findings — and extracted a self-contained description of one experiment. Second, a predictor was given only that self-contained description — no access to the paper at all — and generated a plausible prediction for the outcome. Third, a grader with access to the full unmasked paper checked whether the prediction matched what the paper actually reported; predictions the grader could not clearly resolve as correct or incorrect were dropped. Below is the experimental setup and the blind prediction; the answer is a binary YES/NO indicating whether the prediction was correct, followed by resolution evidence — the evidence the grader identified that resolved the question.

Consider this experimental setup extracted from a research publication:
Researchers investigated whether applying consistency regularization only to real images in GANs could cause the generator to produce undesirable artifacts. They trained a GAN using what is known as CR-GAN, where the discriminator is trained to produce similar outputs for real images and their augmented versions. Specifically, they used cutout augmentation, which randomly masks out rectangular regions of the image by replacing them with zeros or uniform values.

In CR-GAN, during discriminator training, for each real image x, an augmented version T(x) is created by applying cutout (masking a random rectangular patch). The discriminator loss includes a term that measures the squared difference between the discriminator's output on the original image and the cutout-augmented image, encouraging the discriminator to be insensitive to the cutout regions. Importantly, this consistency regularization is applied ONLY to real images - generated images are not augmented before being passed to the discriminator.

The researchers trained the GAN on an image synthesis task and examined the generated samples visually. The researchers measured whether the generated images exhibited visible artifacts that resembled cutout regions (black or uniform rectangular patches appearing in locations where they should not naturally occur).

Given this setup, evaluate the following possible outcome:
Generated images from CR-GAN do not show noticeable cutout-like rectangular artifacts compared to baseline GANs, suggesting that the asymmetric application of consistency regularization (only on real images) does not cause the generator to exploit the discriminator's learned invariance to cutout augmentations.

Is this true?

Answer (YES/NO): NO